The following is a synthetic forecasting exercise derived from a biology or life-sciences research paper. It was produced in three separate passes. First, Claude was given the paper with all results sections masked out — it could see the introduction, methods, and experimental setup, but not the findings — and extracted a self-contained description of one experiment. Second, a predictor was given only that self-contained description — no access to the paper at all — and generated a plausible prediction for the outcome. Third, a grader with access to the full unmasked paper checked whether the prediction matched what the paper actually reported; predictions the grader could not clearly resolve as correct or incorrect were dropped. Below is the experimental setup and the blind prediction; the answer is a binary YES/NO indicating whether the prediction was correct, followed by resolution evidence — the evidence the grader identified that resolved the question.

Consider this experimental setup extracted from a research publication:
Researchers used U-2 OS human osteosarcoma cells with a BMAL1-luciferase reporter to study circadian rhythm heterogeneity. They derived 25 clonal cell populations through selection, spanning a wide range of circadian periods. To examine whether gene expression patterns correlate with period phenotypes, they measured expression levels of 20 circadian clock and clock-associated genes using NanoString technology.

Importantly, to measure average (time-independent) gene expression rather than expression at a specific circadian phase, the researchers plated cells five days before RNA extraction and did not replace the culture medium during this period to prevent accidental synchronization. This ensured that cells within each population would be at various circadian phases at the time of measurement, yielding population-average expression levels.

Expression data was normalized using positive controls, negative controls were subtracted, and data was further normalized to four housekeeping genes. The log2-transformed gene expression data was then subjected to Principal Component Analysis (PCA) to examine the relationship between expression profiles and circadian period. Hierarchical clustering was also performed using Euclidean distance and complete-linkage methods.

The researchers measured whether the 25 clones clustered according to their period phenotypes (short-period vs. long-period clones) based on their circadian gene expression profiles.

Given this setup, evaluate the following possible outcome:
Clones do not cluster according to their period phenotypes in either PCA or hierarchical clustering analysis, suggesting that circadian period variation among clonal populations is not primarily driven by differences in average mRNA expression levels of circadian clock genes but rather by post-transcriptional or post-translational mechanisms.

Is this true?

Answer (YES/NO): NO